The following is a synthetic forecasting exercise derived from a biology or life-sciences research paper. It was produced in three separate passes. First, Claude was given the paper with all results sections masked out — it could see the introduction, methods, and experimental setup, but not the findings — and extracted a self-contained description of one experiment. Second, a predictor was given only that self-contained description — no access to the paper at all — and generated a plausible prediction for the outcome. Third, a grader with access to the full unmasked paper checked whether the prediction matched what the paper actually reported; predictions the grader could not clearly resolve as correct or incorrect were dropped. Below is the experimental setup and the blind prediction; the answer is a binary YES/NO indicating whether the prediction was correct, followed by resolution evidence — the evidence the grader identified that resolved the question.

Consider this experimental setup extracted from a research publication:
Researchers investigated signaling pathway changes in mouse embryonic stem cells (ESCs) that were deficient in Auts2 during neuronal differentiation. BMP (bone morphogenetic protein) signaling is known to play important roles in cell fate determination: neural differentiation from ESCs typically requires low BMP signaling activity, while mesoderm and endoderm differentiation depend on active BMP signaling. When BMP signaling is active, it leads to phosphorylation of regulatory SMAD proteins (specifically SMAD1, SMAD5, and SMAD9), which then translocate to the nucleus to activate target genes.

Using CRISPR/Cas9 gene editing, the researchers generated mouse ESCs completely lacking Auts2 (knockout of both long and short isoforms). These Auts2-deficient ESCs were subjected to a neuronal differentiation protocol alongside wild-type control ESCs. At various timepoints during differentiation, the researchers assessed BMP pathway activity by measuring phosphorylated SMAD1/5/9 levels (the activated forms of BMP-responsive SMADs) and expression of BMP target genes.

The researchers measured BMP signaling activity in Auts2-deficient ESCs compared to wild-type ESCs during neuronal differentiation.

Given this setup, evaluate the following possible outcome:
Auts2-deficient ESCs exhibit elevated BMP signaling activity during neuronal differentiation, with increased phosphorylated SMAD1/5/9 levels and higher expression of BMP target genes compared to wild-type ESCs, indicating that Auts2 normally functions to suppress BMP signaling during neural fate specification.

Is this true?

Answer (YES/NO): YES